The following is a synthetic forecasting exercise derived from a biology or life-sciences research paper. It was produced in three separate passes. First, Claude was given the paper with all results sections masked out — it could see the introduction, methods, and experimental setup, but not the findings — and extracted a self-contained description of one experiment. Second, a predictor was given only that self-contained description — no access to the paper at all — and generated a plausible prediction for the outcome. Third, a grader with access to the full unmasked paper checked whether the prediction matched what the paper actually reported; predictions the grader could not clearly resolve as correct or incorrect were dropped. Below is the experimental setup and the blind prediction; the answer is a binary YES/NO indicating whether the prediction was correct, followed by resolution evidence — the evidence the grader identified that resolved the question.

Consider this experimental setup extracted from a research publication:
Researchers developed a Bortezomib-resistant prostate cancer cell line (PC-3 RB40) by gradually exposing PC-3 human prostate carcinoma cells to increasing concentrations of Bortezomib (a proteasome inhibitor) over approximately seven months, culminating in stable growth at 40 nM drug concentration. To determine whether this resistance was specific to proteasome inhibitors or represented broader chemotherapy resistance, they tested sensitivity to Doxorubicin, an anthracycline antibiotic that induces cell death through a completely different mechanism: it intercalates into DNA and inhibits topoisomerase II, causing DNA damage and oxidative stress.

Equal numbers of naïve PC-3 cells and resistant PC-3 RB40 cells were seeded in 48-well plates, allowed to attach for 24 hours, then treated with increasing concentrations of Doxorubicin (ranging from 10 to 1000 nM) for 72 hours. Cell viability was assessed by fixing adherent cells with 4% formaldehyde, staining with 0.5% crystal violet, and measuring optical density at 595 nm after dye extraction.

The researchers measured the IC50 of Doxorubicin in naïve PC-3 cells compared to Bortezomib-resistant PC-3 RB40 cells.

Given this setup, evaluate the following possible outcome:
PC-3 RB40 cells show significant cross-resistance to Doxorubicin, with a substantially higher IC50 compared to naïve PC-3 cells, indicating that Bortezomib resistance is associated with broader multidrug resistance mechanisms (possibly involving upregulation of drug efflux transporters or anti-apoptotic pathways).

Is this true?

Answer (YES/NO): NO